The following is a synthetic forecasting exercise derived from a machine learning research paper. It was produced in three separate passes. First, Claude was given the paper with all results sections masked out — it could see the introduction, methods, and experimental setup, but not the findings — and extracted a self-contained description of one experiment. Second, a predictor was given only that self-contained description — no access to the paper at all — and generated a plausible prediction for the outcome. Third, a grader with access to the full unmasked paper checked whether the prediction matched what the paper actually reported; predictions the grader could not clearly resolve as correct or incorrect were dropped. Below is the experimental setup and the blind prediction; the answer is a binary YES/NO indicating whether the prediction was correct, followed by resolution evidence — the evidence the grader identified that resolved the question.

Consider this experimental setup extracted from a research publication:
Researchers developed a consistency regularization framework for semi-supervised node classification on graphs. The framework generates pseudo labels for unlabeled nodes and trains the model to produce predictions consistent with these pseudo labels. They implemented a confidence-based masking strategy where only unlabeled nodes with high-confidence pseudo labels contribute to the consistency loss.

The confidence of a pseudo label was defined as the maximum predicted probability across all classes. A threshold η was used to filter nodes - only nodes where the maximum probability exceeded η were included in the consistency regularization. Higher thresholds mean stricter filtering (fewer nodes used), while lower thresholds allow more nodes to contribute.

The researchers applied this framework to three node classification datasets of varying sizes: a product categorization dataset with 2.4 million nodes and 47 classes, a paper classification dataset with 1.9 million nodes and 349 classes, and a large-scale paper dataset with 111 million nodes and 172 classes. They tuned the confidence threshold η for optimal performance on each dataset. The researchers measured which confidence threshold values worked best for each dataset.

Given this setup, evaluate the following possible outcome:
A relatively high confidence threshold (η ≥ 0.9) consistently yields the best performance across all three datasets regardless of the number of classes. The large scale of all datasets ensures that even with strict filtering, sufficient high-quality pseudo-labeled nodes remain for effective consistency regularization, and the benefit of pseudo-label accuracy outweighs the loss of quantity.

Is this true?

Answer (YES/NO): NO